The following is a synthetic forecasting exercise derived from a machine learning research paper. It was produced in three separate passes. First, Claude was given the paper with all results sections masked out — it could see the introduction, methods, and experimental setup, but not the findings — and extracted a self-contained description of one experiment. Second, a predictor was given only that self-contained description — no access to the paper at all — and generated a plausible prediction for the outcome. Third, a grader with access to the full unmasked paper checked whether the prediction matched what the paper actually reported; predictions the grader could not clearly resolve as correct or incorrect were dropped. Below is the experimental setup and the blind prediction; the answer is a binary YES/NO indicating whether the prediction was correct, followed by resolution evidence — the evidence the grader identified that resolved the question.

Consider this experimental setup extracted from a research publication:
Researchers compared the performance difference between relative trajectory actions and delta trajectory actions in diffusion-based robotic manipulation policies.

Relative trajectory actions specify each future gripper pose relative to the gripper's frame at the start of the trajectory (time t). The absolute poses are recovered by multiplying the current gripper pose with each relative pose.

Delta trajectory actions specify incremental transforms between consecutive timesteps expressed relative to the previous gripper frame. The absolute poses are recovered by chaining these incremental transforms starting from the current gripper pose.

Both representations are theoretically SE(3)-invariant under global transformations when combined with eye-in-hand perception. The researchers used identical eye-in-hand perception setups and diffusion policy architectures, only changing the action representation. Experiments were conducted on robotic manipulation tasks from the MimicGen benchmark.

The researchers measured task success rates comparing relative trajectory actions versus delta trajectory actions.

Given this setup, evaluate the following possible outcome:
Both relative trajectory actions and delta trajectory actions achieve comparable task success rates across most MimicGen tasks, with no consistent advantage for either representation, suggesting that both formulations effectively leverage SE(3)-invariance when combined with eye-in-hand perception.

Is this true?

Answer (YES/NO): NO